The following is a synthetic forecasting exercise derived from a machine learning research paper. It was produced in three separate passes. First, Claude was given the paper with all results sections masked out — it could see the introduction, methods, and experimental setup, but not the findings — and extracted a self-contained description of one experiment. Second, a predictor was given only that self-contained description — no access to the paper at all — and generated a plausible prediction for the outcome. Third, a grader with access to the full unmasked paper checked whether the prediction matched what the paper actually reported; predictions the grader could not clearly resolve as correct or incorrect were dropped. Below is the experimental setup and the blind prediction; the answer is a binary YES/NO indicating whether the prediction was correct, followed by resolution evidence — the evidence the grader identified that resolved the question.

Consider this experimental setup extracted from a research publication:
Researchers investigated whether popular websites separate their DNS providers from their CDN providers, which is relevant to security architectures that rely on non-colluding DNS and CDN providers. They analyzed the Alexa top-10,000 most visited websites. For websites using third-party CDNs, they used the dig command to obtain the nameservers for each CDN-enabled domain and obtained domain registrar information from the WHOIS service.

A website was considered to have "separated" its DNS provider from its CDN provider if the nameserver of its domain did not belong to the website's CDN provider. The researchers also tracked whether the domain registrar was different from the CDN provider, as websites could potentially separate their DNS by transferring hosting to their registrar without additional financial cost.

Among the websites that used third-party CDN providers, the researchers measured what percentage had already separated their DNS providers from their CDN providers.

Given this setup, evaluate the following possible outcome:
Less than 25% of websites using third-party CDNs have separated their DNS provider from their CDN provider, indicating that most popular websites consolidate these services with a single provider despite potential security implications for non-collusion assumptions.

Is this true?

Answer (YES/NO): NO